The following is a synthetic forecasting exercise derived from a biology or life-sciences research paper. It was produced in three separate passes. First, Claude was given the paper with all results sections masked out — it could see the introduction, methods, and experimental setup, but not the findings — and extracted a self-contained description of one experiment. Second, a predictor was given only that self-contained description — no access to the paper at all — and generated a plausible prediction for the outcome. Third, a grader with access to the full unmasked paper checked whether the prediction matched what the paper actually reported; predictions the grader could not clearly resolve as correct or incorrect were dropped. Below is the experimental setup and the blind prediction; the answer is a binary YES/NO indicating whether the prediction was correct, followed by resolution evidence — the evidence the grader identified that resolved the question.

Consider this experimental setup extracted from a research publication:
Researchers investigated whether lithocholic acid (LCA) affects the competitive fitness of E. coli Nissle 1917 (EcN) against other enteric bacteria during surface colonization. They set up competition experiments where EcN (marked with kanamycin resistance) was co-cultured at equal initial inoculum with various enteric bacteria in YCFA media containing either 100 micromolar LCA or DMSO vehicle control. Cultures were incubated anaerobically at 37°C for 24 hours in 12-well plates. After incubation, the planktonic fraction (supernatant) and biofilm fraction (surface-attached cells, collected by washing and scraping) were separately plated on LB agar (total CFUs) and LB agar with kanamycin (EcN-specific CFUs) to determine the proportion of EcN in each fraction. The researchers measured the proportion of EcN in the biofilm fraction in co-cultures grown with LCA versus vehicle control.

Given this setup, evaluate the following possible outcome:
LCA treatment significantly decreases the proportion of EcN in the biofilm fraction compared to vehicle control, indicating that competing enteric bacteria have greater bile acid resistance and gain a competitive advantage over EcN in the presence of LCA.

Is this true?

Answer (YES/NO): NO